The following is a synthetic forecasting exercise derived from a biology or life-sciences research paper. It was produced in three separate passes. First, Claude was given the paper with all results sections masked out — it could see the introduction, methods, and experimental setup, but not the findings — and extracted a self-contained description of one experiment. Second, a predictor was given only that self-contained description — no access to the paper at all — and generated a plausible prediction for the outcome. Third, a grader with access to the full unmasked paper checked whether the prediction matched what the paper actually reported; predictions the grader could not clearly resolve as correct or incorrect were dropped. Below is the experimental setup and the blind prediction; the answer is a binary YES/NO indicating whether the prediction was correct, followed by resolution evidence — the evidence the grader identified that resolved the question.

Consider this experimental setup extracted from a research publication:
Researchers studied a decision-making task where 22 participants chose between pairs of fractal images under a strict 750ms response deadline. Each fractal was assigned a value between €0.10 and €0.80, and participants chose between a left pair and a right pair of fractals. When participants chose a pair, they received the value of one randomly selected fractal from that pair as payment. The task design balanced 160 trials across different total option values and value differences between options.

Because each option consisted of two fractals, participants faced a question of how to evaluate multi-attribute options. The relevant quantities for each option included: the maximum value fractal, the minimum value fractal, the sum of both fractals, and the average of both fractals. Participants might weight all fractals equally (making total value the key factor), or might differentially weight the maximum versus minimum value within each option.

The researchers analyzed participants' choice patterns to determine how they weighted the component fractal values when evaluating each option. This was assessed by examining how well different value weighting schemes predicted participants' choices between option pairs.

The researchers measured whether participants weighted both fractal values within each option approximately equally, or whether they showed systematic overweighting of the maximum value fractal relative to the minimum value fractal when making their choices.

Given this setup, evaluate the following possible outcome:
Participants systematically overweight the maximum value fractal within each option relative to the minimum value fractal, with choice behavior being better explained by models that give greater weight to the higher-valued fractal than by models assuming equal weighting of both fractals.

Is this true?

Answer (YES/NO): YES